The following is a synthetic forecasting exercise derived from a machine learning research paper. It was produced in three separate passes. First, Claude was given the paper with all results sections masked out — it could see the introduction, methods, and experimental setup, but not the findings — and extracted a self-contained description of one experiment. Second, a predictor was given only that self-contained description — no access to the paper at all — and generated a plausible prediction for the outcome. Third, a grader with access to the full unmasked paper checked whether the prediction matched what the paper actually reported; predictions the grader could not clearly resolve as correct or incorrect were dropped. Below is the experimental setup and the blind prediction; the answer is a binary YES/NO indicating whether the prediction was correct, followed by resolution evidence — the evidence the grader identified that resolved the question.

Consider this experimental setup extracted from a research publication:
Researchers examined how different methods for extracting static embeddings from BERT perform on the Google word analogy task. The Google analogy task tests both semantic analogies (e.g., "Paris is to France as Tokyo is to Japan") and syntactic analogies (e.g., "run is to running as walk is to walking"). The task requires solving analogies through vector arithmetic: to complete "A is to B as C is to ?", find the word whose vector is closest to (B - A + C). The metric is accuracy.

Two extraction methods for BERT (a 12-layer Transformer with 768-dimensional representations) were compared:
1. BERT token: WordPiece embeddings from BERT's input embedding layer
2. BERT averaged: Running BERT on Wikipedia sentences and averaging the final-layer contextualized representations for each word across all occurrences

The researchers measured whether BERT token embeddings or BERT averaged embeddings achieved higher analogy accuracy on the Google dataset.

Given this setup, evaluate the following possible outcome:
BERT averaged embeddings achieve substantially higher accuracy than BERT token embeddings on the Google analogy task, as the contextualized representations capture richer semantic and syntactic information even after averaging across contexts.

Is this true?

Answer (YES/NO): YES